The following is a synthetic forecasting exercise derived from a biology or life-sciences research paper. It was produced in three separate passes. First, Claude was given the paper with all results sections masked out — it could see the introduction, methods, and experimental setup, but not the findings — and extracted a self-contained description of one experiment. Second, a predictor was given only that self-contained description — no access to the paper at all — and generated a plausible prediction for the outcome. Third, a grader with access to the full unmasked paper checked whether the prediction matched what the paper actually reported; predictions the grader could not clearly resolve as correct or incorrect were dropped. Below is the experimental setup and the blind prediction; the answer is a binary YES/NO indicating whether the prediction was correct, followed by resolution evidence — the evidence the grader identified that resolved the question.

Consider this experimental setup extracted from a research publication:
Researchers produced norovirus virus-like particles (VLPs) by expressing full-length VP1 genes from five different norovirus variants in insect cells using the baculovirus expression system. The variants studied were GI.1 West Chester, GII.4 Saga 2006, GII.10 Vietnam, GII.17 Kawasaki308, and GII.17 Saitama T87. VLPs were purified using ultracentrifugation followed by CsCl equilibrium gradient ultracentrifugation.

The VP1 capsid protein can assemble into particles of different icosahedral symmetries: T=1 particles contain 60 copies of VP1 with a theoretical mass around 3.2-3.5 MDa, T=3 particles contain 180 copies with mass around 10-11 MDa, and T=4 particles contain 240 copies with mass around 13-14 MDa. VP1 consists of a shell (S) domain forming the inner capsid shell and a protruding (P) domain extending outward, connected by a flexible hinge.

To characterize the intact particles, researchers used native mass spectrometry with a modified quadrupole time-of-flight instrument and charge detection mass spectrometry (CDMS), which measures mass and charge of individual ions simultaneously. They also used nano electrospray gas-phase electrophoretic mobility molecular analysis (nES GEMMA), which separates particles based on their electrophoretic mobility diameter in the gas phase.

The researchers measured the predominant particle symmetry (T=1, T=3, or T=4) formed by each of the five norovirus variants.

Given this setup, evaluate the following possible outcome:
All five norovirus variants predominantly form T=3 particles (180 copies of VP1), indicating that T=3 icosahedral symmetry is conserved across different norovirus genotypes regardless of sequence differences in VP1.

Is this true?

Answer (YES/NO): NO